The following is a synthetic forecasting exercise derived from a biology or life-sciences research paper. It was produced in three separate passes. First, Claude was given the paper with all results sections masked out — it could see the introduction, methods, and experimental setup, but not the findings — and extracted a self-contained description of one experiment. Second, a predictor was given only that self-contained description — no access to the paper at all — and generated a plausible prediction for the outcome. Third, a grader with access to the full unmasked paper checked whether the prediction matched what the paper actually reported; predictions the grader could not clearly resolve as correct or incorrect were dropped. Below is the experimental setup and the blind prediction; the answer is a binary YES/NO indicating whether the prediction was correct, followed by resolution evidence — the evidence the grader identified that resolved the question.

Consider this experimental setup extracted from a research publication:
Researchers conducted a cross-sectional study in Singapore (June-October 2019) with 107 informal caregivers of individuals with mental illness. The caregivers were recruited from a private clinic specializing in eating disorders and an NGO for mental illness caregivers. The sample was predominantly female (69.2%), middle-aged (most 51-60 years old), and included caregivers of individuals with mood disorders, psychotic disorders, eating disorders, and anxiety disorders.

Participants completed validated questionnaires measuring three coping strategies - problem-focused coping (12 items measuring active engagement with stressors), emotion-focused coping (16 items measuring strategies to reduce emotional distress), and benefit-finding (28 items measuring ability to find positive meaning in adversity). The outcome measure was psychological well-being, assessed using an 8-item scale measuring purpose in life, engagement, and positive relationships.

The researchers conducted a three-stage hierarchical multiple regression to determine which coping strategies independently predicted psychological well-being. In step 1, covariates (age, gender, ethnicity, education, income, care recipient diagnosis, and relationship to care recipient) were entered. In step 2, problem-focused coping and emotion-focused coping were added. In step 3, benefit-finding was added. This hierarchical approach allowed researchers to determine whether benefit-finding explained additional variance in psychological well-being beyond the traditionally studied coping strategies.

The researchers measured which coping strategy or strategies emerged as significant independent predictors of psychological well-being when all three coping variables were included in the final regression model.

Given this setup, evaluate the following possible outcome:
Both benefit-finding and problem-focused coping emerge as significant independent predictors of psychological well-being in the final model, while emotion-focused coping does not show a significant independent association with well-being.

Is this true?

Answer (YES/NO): NO